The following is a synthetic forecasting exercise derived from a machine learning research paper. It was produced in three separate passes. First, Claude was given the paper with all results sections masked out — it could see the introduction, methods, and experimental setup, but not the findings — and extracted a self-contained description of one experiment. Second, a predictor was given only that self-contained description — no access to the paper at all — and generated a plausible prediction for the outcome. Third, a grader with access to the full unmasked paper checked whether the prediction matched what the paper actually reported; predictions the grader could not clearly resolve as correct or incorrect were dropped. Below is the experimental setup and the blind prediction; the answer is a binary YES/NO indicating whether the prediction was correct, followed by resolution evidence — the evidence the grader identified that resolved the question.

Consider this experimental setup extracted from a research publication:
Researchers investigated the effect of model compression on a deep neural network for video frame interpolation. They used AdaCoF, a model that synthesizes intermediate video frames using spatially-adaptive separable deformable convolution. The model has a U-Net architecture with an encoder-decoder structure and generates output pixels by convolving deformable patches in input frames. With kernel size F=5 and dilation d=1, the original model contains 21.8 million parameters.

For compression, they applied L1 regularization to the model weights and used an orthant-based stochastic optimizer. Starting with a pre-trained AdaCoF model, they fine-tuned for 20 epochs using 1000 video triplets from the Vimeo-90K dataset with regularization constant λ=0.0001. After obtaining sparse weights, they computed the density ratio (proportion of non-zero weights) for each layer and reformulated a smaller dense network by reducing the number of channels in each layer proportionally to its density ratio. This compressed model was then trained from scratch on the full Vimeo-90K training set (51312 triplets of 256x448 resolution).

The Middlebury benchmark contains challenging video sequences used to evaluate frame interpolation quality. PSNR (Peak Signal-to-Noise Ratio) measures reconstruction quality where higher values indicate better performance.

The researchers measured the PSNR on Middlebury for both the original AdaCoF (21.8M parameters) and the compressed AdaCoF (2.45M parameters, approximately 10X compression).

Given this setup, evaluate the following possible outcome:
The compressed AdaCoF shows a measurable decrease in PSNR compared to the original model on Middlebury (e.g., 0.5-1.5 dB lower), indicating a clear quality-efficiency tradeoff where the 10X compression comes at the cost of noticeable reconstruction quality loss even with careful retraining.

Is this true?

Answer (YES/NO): NO